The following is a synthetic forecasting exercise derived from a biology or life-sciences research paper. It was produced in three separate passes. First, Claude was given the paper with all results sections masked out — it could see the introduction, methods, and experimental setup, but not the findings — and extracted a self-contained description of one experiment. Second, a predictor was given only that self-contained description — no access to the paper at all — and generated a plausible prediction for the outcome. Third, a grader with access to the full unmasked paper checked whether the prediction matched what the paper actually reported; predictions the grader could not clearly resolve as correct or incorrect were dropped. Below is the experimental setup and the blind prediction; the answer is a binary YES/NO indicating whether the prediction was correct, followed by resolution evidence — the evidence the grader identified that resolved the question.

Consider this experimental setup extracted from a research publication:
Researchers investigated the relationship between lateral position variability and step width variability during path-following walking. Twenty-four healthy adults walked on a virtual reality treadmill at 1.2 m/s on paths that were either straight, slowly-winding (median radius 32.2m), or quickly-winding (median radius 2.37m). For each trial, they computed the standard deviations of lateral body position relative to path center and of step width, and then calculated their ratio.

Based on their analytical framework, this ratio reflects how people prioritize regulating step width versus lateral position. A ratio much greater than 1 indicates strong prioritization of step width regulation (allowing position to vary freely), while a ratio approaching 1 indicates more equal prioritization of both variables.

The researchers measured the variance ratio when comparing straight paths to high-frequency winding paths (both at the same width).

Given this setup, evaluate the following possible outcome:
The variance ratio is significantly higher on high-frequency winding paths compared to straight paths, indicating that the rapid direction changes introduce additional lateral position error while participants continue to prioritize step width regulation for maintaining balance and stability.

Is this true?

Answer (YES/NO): NO